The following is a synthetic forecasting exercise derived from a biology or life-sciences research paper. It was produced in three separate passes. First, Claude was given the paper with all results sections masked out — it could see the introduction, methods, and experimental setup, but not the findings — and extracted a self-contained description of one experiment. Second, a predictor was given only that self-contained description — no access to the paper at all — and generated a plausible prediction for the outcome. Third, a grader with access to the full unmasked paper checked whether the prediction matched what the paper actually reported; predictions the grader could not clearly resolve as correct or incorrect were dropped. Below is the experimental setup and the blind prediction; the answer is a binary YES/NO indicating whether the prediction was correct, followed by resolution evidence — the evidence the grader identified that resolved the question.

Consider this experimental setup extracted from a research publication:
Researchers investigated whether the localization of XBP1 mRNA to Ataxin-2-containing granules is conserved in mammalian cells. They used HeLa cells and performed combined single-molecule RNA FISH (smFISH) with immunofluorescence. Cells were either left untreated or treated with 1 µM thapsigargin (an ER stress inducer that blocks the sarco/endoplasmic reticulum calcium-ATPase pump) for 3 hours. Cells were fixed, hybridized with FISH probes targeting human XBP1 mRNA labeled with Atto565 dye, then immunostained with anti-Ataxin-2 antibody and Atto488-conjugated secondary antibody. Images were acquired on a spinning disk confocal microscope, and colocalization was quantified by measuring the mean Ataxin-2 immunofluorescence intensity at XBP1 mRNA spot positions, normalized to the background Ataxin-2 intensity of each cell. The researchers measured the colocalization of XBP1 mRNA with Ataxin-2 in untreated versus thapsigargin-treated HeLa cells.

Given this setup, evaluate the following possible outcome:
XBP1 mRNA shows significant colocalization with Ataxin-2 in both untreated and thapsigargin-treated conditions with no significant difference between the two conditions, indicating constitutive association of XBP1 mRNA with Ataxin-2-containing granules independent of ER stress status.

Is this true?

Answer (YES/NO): NO